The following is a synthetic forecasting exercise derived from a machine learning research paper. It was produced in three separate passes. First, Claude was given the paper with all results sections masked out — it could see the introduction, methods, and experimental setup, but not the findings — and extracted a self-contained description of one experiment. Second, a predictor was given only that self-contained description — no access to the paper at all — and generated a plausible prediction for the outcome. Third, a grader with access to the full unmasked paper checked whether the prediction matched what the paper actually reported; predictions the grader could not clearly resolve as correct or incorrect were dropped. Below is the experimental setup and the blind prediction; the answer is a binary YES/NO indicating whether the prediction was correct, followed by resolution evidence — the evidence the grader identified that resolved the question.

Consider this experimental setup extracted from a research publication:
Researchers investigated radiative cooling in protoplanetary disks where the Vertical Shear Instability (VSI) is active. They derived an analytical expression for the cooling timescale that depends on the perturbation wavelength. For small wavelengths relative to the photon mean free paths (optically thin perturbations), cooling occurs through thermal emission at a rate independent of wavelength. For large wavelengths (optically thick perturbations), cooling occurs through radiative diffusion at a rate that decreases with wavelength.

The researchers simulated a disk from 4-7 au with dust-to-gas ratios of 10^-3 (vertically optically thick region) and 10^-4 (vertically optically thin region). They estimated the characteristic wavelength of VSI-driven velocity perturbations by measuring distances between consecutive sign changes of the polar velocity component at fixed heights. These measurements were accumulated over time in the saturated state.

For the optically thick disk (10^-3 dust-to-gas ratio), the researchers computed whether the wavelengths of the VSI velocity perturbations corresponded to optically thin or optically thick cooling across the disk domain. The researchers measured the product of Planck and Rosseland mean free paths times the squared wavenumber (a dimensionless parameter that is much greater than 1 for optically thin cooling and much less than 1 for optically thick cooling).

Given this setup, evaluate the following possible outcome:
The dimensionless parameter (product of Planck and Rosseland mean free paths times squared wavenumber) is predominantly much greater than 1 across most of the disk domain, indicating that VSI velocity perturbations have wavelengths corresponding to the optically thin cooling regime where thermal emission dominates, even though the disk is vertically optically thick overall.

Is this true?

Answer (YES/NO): YES